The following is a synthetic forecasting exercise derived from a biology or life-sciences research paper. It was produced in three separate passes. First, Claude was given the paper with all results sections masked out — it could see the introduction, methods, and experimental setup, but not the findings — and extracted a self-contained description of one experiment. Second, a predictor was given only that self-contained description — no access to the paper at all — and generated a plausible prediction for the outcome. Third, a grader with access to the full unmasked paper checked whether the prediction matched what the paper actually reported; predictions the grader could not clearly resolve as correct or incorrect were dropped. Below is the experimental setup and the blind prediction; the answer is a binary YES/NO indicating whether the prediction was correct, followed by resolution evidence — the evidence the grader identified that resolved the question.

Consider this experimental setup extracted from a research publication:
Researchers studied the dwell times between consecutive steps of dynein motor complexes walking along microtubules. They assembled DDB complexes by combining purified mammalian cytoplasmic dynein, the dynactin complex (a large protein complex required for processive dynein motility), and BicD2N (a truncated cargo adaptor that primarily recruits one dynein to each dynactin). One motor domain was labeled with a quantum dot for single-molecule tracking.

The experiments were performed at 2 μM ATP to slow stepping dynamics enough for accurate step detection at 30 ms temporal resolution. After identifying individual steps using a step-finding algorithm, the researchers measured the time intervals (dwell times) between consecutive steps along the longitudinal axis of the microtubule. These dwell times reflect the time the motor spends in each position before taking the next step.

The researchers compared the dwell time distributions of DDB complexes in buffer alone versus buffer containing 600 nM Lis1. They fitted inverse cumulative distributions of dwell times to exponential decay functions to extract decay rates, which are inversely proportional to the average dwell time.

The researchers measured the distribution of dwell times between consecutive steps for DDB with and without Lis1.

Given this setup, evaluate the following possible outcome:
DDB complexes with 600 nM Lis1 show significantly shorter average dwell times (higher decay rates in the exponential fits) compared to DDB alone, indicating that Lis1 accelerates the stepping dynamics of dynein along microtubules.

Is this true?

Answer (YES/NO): YES